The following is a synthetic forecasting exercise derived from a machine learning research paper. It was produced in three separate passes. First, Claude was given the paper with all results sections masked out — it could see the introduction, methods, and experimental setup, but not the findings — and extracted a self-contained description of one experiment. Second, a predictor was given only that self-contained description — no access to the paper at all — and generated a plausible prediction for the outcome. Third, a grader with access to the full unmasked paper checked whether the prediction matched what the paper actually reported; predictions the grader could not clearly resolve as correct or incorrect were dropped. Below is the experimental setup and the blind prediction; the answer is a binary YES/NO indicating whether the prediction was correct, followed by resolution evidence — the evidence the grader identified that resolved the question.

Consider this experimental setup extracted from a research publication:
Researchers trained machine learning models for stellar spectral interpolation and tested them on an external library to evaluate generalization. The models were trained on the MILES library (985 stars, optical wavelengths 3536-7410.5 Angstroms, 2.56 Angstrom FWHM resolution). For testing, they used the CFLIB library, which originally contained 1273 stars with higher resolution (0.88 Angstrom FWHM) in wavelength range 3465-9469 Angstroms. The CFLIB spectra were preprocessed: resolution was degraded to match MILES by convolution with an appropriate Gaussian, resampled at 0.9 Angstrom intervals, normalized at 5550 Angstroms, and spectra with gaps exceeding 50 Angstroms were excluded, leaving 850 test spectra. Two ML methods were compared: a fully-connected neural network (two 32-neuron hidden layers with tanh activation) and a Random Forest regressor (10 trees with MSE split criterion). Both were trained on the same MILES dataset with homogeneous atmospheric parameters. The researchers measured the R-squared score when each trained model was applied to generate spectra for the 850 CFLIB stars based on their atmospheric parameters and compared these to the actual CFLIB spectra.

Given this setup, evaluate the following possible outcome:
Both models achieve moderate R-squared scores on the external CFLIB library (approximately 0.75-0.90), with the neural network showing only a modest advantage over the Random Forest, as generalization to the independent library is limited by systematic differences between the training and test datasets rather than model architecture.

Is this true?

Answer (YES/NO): NO